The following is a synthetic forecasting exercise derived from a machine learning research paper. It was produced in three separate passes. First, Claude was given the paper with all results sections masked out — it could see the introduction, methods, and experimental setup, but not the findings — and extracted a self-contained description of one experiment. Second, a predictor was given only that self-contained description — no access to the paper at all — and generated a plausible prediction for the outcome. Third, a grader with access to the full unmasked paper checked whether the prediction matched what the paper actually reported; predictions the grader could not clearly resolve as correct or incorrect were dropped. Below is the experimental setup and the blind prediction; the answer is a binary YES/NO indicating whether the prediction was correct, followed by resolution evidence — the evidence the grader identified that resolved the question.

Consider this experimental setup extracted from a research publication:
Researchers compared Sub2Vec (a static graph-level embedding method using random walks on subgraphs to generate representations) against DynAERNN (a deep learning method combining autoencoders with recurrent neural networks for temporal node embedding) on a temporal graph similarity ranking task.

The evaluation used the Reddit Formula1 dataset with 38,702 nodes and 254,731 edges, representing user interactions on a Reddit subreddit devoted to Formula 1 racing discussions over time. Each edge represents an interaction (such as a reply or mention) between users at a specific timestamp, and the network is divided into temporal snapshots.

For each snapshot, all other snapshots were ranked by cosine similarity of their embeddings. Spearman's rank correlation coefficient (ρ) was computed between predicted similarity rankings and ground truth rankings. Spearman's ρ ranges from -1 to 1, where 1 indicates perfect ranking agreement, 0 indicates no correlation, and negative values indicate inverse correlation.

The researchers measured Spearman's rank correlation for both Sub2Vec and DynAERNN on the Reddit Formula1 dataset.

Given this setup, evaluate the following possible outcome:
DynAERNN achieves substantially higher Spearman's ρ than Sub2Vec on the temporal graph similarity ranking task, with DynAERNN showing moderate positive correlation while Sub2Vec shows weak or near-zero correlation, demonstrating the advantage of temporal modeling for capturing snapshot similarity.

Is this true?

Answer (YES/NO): NO